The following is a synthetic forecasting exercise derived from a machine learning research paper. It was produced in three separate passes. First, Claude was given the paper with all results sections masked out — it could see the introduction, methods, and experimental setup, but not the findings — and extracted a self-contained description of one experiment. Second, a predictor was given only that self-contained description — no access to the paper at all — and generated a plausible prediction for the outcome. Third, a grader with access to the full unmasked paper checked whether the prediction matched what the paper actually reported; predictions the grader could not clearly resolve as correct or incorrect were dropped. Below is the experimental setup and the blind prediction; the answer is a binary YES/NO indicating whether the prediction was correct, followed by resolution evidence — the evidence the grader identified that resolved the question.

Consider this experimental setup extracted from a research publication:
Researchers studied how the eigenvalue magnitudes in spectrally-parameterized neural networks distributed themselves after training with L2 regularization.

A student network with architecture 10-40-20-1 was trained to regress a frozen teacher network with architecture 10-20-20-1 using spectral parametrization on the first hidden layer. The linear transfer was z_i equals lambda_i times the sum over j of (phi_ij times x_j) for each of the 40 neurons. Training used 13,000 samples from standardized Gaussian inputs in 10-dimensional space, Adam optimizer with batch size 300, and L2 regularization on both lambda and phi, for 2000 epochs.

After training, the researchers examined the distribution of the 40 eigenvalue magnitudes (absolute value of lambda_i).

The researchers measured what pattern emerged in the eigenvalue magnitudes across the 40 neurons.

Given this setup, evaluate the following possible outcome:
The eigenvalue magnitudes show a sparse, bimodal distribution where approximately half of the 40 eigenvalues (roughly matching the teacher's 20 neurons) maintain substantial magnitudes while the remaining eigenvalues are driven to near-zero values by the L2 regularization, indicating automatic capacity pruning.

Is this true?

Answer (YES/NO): YES